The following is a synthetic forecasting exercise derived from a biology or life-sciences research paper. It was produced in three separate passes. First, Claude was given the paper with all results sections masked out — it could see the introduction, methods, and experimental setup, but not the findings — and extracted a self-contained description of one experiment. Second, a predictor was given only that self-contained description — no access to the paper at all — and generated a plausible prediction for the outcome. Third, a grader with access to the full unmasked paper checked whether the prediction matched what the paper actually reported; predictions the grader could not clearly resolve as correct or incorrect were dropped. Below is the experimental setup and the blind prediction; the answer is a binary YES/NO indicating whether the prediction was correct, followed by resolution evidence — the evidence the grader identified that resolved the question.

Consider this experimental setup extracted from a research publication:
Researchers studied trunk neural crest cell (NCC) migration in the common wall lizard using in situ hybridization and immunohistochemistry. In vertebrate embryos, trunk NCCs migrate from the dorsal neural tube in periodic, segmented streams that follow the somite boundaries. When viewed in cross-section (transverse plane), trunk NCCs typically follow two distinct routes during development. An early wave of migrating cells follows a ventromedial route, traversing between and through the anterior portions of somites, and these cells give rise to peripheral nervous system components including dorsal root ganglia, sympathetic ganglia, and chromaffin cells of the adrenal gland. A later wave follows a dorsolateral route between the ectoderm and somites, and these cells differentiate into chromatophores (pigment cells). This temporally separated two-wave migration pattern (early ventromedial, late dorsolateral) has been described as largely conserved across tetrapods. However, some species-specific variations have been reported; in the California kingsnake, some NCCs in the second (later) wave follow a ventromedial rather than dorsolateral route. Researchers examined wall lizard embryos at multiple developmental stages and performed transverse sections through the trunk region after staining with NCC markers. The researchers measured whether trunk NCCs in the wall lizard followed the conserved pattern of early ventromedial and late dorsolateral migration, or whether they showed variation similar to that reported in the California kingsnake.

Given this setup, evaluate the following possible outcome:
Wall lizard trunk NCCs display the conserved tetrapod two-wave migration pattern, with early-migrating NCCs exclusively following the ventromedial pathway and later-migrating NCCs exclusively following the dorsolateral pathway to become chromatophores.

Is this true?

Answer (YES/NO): NO